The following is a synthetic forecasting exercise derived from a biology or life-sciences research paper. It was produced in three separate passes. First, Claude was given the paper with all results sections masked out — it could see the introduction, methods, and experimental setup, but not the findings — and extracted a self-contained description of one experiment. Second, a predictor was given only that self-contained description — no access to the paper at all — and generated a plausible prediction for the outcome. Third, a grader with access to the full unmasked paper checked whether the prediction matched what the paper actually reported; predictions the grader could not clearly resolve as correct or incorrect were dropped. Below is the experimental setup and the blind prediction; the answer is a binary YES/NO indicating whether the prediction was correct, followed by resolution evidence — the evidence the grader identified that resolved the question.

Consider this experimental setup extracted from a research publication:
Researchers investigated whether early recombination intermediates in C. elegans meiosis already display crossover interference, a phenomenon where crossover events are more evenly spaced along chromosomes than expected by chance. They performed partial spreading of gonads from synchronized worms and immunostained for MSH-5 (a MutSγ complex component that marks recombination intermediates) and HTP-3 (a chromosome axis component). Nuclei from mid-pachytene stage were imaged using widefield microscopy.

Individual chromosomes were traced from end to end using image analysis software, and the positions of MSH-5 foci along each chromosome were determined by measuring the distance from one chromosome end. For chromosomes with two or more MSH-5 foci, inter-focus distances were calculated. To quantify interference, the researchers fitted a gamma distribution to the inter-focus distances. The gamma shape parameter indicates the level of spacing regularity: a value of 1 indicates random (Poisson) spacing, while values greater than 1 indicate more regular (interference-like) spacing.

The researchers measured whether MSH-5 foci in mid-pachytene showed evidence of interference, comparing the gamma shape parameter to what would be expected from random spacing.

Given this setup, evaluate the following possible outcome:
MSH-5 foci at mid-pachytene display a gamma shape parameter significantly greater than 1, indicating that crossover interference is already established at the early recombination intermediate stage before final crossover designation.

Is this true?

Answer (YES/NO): NO